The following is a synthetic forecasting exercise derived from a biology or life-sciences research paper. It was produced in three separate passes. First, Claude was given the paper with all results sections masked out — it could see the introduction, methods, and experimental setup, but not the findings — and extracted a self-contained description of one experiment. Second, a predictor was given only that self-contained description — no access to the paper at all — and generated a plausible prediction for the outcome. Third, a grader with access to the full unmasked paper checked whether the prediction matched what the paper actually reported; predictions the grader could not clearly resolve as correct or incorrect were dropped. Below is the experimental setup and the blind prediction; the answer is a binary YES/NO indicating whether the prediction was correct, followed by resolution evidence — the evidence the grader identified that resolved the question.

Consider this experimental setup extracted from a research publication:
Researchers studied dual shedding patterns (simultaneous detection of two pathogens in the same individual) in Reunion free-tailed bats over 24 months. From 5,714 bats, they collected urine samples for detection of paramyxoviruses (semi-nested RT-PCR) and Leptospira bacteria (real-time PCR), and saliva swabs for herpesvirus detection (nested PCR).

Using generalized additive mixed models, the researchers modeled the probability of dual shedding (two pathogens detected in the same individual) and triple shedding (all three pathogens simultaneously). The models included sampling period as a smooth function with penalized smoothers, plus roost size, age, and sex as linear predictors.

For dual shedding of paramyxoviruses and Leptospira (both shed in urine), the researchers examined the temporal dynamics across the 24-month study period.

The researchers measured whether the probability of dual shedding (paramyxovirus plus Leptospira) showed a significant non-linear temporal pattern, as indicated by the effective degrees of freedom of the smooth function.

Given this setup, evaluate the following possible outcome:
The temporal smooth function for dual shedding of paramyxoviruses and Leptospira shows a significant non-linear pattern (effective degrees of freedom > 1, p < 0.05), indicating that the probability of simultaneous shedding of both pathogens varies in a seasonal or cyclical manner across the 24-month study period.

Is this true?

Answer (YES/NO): NO